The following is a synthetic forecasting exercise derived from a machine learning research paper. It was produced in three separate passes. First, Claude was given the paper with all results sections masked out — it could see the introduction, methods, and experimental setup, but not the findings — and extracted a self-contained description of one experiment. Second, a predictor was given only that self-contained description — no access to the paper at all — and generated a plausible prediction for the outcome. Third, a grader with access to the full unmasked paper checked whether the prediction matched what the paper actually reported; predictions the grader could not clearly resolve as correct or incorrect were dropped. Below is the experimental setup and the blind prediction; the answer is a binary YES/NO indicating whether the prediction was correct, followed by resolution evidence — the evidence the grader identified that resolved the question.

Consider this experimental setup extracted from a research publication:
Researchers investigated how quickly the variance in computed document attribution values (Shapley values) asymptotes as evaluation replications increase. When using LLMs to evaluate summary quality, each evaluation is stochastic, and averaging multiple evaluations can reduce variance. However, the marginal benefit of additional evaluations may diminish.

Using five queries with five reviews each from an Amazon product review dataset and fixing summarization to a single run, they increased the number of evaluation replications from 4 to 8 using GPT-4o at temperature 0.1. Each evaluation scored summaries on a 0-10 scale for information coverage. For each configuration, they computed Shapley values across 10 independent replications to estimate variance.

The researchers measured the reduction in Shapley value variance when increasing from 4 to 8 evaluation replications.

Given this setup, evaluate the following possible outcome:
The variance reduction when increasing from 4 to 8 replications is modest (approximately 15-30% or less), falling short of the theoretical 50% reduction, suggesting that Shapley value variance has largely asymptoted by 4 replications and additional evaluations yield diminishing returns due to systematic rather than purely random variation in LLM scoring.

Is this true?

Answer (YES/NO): YES